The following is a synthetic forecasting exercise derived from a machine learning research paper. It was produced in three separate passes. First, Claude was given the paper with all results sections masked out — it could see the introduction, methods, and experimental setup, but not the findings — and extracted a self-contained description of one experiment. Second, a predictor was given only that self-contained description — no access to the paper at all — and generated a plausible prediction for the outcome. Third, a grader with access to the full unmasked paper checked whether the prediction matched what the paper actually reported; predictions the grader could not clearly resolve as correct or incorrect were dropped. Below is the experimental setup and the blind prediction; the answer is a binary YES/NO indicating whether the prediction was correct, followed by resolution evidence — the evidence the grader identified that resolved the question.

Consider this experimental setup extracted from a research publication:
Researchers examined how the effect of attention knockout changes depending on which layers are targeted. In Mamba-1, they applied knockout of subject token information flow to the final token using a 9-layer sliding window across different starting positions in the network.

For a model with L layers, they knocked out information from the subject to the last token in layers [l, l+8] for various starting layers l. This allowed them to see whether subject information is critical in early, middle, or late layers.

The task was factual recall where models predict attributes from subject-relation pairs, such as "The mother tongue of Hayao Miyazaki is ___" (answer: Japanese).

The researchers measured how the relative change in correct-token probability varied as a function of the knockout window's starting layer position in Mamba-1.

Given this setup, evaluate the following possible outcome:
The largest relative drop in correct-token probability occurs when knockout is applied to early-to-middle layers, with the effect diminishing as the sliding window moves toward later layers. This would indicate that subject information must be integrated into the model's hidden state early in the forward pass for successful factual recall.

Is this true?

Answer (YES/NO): NO